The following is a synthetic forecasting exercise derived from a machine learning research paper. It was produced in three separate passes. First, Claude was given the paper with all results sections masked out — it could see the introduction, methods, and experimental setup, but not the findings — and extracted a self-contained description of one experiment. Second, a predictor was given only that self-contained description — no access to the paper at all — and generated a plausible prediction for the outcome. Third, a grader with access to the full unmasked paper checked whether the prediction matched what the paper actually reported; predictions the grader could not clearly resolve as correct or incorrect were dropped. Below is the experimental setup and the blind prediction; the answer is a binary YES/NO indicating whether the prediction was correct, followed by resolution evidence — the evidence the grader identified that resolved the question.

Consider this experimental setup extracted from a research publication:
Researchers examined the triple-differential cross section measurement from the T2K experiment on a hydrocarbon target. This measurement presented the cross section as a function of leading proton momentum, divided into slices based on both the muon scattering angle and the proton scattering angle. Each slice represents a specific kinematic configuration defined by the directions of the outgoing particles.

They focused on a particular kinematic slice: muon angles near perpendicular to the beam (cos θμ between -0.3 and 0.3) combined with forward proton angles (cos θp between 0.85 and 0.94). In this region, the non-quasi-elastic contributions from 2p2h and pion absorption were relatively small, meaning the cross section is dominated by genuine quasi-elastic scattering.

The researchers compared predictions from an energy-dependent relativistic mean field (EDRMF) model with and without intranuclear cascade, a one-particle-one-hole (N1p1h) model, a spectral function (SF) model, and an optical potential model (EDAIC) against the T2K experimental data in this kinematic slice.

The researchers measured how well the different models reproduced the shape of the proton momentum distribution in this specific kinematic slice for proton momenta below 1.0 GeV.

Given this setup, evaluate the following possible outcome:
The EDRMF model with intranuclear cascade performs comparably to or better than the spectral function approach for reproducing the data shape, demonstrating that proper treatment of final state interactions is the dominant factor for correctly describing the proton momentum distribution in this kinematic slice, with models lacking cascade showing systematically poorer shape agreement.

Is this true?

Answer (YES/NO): NO